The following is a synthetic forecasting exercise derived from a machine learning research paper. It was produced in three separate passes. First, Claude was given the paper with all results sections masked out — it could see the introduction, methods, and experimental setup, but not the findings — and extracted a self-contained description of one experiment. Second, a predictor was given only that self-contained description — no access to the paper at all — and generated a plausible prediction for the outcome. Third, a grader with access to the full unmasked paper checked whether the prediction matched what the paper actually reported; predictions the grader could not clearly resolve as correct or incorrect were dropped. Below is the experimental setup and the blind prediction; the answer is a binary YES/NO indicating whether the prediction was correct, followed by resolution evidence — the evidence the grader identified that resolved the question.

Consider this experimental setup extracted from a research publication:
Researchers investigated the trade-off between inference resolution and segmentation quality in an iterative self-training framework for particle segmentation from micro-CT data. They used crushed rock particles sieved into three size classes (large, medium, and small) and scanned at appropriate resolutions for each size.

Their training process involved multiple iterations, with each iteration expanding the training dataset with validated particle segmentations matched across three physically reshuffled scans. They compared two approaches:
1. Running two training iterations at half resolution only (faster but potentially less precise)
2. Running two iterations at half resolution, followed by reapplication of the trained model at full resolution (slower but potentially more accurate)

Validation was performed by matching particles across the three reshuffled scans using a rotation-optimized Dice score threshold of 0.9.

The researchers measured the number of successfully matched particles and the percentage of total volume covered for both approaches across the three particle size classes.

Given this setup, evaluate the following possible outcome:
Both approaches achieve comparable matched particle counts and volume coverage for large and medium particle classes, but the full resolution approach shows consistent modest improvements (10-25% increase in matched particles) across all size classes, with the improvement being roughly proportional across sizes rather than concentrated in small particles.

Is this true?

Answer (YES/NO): NO